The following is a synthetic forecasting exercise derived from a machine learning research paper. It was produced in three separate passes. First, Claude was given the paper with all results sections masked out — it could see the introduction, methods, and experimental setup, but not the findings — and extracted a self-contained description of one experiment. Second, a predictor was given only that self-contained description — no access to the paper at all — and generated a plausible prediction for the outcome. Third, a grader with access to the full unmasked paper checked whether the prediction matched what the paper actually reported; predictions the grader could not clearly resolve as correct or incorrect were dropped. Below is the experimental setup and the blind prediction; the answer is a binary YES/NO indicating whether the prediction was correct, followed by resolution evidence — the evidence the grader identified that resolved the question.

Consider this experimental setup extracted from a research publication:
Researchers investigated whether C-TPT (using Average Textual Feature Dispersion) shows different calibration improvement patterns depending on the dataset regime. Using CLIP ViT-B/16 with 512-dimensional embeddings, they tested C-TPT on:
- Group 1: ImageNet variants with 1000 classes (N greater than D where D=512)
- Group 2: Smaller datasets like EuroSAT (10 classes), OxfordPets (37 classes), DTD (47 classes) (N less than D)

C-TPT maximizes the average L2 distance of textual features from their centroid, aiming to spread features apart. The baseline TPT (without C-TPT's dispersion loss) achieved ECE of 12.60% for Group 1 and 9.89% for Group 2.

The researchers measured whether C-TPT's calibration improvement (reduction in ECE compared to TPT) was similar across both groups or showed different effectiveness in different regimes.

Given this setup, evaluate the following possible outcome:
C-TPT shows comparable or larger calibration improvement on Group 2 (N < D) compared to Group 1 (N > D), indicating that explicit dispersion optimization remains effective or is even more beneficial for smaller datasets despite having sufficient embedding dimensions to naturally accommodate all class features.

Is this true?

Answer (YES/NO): NO